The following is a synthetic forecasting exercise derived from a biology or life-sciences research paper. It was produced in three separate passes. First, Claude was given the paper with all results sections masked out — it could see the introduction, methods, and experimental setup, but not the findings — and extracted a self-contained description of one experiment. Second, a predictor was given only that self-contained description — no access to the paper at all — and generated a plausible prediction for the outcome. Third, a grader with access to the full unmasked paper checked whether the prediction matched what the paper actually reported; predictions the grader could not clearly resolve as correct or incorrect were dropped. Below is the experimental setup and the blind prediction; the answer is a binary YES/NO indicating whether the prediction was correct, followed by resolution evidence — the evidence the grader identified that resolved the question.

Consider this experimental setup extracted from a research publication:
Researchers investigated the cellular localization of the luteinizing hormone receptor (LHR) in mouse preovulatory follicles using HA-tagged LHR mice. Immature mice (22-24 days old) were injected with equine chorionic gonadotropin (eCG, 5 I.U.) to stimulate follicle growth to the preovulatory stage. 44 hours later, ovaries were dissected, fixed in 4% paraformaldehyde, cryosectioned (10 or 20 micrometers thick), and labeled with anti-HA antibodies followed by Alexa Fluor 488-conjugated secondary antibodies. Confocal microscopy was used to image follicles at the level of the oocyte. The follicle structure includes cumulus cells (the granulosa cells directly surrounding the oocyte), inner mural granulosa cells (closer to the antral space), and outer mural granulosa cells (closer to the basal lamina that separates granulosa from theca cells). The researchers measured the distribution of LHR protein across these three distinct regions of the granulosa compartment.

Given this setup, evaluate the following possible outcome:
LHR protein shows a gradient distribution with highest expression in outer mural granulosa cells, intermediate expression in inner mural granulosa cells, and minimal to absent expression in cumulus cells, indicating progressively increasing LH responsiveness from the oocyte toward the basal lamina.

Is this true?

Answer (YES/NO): NO